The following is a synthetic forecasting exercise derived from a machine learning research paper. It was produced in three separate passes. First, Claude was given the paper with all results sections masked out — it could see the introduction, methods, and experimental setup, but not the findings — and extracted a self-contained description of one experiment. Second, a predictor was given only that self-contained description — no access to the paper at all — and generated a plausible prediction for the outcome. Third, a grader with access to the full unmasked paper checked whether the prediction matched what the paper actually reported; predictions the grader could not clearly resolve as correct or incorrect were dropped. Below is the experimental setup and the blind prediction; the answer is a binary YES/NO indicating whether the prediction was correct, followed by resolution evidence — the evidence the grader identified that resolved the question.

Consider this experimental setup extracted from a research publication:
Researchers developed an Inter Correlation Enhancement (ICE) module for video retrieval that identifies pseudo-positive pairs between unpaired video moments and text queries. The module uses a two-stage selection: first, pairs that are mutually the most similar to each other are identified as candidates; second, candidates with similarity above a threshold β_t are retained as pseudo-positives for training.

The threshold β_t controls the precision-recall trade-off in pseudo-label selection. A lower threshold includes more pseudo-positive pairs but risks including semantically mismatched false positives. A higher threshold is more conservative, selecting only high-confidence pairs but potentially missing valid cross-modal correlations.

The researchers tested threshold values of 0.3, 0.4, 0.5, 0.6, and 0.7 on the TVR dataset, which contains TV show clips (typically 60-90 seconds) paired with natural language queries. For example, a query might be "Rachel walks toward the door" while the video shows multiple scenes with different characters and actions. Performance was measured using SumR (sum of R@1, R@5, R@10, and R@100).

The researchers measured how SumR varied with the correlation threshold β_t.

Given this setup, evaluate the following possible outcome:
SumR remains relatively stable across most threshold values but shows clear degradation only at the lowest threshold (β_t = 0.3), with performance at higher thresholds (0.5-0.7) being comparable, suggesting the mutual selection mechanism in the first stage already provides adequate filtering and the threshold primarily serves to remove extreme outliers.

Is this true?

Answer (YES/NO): NO